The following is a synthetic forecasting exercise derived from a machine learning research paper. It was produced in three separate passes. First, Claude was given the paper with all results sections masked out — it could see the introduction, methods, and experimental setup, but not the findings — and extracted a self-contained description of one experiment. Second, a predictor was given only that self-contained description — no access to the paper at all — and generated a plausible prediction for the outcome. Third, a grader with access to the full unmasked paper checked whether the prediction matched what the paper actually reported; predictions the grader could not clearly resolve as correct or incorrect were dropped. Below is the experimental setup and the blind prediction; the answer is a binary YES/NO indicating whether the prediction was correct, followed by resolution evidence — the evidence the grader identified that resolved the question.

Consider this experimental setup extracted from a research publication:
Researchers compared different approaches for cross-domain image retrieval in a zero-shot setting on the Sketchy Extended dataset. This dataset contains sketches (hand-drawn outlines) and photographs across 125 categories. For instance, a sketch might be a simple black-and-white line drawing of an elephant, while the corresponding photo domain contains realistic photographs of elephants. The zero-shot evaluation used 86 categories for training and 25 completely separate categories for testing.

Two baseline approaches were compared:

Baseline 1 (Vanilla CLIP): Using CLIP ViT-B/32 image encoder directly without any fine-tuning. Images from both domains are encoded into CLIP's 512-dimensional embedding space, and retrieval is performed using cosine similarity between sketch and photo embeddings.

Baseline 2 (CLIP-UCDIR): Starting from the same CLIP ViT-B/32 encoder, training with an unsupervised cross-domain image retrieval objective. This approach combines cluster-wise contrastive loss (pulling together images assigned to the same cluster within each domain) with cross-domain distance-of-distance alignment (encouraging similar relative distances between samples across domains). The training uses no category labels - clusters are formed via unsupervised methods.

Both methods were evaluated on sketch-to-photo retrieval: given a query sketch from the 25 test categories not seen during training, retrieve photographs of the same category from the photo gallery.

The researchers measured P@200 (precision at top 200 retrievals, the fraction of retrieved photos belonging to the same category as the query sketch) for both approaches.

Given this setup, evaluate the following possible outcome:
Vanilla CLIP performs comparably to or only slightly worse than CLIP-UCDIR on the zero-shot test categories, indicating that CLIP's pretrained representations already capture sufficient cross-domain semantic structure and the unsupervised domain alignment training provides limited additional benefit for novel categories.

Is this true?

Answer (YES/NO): NO